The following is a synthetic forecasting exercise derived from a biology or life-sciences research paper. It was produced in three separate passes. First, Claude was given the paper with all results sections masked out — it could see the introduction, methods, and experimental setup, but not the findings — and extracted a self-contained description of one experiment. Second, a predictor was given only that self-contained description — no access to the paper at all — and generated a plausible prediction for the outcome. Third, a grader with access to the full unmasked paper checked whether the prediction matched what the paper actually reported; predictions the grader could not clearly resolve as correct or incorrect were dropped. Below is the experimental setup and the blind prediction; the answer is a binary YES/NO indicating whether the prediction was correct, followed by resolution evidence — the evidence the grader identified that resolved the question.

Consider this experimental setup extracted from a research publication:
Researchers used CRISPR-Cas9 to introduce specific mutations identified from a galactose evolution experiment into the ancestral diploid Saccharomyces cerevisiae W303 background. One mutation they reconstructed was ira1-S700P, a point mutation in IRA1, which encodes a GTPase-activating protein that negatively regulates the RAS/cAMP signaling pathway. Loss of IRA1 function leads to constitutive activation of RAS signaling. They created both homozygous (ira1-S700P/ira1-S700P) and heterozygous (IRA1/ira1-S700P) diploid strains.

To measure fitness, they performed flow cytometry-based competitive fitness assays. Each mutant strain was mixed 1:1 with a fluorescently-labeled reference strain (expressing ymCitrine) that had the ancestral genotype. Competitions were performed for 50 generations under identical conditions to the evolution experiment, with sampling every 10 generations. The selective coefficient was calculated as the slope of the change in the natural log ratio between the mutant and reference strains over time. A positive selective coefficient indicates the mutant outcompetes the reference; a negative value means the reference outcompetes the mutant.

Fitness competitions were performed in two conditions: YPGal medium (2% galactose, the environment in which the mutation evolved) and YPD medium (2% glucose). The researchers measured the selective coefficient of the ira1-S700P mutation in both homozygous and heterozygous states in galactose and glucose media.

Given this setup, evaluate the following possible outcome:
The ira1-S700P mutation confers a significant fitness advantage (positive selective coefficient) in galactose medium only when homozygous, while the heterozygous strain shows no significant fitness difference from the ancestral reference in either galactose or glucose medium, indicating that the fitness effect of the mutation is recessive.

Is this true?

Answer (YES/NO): NO